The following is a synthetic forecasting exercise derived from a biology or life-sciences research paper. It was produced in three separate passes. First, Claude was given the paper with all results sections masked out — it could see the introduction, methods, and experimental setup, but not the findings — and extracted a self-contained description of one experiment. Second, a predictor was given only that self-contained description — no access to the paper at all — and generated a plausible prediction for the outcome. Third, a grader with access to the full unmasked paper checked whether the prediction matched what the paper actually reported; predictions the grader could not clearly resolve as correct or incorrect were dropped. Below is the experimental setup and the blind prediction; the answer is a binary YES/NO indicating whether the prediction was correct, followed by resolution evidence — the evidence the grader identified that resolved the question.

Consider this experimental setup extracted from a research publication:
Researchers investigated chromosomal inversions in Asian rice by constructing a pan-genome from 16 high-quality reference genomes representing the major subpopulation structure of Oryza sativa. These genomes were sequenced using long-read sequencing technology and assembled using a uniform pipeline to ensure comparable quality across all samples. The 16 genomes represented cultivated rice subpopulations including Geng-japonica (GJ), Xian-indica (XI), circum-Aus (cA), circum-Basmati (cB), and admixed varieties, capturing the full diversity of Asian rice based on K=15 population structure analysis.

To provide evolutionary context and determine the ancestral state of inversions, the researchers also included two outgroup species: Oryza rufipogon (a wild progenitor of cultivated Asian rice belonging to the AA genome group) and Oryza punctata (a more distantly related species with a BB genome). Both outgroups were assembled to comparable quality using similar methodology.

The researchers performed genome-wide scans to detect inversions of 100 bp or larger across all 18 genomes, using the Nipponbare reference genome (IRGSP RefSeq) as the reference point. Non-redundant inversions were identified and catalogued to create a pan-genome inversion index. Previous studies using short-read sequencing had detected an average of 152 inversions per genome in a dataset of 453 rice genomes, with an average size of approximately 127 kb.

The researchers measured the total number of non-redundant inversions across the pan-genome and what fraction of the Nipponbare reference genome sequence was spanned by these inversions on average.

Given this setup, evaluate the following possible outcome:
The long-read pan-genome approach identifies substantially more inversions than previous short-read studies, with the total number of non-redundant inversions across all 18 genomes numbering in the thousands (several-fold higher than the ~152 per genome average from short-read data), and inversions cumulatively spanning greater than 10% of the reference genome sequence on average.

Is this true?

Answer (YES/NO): NO